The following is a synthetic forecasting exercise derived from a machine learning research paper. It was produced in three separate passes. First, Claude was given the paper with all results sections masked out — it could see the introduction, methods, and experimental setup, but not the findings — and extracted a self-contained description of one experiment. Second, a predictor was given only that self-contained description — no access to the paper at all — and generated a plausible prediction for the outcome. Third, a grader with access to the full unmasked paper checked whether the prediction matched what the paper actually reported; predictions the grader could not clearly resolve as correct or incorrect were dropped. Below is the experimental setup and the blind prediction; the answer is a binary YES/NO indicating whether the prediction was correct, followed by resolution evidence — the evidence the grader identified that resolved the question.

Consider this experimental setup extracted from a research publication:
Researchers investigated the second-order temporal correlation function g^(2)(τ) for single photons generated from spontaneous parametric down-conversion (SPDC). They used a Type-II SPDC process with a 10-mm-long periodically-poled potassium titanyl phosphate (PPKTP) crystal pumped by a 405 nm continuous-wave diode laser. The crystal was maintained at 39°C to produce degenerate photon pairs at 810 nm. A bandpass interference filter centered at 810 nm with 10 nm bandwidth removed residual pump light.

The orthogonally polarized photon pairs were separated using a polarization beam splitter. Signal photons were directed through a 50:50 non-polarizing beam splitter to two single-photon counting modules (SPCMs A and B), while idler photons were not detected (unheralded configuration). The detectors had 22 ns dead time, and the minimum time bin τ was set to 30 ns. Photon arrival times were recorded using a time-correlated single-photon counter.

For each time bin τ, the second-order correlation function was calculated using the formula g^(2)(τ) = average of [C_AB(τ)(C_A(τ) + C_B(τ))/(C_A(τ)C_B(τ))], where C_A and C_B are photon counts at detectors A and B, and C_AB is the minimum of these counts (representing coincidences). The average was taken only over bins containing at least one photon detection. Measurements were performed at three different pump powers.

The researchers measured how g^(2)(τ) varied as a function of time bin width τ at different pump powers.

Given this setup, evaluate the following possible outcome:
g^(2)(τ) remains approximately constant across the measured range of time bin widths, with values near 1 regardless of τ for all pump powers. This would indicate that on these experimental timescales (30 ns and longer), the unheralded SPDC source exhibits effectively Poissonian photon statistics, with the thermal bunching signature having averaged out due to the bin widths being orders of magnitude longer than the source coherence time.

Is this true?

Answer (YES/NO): NO